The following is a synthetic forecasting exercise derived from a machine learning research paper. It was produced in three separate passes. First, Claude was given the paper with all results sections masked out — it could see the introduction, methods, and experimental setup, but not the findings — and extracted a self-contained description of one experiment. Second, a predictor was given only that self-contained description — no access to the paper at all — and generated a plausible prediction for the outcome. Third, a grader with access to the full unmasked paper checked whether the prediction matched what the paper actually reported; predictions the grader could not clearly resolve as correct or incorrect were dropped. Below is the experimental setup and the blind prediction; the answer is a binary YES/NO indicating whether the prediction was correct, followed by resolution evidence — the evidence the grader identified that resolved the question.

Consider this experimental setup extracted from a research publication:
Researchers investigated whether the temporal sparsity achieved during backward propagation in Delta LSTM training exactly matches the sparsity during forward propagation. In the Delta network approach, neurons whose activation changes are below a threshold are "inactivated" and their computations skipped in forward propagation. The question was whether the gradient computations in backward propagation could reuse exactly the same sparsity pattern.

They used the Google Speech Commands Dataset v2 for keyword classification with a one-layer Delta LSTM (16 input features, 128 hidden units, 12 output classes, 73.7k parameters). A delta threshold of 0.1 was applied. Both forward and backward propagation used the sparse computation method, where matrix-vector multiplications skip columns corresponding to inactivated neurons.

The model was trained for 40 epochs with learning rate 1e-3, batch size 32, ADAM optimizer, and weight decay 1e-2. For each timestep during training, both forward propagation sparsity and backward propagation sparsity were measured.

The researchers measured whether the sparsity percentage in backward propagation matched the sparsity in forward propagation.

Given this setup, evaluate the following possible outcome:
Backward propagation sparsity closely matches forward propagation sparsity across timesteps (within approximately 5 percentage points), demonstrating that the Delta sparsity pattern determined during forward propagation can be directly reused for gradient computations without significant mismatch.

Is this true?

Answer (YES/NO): YES